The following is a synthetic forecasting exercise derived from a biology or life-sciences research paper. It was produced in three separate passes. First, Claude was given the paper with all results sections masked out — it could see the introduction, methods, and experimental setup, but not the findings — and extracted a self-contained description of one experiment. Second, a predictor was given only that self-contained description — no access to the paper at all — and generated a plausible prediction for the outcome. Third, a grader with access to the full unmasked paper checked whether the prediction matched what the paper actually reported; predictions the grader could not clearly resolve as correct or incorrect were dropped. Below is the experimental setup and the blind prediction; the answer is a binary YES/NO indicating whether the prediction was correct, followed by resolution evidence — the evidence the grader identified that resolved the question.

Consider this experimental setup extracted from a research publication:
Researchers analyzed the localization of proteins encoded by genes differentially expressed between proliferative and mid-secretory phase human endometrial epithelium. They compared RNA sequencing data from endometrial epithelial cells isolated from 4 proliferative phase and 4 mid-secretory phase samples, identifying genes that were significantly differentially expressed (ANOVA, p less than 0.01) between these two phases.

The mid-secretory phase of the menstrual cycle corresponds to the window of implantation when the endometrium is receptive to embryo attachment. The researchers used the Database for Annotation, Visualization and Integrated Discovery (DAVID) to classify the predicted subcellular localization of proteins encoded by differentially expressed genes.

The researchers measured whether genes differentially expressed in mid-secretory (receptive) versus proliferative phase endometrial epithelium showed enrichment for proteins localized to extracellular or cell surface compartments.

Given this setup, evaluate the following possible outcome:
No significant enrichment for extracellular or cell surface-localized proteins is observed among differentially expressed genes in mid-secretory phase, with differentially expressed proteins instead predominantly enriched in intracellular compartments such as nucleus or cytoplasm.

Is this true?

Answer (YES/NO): NO